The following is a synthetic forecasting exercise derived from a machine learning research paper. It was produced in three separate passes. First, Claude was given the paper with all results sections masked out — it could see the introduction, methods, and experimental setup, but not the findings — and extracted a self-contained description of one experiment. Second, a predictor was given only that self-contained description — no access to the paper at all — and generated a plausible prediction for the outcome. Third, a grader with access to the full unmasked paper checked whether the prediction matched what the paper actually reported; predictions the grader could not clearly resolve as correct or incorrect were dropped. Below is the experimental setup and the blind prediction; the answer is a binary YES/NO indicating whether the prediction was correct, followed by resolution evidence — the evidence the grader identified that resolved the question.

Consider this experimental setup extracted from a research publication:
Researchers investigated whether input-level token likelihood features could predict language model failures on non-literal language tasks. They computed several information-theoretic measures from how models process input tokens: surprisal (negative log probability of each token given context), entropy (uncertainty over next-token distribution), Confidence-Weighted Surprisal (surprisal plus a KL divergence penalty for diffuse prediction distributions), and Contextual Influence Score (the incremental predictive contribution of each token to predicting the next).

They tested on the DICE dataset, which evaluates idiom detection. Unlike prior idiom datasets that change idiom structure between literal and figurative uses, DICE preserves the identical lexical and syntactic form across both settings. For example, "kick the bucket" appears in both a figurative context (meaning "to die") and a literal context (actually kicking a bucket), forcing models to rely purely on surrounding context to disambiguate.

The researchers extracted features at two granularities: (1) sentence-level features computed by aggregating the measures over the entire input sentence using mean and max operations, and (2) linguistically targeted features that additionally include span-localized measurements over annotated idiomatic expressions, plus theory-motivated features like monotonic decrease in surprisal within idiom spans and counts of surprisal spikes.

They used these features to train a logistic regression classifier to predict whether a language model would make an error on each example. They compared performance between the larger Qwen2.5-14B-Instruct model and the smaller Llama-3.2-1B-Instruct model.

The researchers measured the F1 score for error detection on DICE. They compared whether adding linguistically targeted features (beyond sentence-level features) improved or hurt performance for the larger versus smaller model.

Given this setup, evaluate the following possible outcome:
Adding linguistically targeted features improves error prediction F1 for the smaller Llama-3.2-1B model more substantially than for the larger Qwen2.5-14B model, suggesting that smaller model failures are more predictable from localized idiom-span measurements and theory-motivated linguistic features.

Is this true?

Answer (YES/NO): NO